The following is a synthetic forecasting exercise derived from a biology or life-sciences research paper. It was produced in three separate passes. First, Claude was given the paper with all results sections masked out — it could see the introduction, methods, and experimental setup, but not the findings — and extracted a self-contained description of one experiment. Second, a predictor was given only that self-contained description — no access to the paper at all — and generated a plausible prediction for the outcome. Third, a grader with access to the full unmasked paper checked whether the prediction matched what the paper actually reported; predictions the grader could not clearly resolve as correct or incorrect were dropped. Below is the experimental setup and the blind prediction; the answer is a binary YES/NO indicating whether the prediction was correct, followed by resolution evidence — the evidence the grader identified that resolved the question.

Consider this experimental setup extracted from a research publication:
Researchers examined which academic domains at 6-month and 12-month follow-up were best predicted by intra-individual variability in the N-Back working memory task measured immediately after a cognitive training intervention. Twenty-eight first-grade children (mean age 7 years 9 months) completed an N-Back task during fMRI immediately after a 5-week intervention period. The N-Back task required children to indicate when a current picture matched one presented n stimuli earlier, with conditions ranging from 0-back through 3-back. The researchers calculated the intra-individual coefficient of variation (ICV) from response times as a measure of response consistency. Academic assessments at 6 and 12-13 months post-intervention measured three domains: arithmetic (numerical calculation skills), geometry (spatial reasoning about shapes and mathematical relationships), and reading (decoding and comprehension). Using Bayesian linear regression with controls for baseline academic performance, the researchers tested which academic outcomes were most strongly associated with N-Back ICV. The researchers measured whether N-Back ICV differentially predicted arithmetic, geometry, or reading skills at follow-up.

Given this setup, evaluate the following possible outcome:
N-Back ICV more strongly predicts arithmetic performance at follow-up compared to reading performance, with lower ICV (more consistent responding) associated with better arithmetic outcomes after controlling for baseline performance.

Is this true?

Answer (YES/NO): NO